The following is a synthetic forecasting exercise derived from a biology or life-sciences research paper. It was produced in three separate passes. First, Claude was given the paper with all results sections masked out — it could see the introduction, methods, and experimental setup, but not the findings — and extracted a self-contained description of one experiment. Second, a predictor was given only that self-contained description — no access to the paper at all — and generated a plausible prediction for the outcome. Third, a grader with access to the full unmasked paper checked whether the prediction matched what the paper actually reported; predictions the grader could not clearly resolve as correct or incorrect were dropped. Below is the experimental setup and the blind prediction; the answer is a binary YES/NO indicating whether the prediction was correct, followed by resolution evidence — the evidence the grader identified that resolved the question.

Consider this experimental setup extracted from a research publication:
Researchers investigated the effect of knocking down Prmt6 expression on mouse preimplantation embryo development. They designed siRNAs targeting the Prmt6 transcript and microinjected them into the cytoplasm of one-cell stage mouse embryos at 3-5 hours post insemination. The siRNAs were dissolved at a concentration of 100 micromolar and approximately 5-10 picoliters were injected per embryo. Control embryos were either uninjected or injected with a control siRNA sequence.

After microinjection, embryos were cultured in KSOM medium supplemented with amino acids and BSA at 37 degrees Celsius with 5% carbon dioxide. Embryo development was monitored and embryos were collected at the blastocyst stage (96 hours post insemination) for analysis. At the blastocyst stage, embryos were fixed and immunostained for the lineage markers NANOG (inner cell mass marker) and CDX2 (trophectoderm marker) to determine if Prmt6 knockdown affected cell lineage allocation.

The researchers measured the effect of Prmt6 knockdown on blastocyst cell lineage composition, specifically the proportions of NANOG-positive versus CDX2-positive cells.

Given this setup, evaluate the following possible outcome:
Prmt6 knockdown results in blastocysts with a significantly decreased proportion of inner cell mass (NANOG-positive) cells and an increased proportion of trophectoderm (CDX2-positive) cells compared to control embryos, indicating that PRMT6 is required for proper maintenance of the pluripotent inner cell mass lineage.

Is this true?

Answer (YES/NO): NO